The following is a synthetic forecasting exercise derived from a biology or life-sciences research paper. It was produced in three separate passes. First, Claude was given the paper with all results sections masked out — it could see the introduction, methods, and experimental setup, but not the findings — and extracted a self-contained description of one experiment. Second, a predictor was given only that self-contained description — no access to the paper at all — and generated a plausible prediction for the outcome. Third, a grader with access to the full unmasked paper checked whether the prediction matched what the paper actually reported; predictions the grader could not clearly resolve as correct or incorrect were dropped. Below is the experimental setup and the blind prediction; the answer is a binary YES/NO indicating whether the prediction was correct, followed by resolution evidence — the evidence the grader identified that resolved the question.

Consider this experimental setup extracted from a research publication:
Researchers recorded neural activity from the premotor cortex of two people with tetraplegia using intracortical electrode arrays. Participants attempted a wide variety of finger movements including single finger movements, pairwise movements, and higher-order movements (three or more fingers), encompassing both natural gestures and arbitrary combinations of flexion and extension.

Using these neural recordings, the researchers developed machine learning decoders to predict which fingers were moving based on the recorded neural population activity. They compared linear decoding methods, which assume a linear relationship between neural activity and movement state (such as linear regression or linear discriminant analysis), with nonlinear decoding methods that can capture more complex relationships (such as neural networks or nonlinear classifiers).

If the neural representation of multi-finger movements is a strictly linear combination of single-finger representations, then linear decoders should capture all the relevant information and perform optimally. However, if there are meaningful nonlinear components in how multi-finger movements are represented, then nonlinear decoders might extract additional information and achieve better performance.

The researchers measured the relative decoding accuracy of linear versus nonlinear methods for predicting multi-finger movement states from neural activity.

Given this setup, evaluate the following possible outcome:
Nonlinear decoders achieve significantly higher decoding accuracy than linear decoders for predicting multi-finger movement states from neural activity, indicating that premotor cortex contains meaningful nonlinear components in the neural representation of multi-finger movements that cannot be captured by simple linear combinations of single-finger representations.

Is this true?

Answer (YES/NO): YES